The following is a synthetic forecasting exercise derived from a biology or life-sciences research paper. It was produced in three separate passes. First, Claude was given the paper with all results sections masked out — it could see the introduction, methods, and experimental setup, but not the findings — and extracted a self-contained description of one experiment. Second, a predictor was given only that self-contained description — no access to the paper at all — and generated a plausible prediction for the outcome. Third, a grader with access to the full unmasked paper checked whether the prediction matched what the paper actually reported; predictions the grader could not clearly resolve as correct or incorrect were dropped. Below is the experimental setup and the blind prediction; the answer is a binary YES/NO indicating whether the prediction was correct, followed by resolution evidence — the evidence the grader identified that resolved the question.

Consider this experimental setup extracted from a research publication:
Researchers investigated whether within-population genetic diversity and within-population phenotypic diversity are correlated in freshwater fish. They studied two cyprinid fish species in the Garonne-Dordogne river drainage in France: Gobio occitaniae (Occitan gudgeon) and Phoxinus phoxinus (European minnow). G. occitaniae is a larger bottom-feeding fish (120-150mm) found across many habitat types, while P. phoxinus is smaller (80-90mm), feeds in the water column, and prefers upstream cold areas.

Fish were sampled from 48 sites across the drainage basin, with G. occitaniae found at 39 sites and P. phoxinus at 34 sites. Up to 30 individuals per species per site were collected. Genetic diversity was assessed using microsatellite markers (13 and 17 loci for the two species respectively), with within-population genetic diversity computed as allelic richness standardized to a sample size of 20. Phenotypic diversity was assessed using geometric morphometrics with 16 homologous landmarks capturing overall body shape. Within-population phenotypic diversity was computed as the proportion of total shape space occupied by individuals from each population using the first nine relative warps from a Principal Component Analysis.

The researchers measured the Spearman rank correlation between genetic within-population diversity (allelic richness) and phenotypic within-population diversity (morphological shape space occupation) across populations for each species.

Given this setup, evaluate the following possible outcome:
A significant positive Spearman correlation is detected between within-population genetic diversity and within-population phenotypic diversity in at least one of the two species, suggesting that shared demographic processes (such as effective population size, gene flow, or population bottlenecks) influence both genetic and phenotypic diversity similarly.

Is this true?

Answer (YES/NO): NO